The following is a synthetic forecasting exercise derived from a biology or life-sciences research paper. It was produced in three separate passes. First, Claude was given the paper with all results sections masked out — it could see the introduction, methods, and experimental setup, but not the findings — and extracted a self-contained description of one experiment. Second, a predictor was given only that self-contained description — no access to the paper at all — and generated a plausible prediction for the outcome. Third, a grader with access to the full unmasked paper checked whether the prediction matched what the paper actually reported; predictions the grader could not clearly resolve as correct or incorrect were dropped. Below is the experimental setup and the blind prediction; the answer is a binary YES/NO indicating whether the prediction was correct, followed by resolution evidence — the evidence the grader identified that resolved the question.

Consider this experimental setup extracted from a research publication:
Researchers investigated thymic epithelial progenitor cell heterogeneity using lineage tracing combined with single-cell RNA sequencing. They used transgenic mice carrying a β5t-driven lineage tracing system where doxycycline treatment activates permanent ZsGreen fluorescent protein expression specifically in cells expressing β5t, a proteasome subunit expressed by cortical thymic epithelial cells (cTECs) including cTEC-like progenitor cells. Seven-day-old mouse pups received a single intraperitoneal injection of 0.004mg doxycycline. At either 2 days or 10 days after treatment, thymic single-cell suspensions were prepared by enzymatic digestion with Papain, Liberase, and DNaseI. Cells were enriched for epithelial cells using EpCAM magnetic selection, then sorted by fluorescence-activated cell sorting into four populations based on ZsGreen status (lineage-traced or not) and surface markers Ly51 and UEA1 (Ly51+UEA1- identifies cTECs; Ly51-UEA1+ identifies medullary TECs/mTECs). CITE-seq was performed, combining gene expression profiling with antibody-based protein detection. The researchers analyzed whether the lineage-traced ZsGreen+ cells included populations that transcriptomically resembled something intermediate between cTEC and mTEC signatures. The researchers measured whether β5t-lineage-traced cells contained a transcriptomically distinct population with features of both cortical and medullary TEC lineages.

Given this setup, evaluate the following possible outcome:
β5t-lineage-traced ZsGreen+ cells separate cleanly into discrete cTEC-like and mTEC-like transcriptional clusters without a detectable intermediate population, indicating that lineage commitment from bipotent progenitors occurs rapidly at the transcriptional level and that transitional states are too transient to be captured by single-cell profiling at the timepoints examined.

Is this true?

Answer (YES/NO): NO